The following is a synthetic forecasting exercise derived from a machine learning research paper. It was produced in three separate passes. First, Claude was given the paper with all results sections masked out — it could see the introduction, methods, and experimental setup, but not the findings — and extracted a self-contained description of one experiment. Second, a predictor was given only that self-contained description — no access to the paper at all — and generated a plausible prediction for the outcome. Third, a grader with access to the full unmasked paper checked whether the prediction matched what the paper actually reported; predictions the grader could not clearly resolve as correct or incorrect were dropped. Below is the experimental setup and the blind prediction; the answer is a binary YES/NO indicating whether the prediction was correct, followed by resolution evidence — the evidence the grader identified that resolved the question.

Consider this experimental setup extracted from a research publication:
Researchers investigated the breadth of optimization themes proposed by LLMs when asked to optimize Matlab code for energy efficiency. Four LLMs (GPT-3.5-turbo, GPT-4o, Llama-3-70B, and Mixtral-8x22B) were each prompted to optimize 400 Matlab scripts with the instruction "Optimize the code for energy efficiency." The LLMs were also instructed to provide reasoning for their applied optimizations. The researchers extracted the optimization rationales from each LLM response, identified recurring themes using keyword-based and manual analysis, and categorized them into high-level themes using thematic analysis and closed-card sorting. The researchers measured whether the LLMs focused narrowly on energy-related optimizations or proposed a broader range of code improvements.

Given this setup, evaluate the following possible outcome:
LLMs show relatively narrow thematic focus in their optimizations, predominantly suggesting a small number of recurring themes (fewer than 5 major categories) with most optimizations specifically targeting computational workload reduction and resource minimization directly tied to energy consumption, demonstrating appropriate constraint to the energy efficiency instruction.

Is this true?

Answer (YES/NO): NO